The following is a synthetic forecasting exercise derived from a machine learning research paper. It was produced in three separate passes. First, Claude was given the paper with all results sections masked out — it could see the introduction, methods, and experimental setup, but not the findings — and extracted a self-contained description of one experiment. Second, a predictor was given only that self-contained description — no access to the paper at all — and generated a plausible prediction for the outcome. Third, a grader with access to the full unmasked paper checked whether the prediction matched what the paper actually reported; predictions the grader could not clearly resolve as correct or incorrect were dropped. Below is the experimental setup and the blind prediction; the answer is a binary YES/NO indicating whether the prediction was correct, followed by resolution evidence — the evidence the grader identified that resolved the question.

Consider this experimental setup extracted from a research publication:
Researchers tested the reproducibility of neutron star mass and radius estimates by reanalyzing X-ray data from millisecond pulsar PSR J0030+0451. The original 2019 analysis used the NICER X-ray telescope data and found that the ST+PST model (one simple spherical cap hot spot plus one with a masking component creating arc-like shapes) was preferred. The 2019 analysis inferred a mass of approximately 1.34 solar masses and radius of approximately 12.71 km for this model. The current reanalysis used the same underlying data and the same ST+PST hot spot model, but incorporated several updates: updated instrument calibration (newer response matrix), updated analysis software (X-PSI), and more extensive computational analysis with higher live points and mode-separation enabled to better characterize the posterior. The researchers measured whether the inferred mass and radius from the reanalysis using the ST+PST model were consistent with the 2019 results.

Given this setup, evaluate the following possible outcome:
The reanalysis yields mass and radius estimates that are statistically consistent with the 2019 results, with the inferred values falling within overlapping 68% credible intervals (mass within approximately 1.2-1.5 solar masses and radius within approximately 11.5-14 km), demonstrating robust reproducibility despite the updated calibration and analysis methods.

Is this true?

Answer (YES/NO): YES